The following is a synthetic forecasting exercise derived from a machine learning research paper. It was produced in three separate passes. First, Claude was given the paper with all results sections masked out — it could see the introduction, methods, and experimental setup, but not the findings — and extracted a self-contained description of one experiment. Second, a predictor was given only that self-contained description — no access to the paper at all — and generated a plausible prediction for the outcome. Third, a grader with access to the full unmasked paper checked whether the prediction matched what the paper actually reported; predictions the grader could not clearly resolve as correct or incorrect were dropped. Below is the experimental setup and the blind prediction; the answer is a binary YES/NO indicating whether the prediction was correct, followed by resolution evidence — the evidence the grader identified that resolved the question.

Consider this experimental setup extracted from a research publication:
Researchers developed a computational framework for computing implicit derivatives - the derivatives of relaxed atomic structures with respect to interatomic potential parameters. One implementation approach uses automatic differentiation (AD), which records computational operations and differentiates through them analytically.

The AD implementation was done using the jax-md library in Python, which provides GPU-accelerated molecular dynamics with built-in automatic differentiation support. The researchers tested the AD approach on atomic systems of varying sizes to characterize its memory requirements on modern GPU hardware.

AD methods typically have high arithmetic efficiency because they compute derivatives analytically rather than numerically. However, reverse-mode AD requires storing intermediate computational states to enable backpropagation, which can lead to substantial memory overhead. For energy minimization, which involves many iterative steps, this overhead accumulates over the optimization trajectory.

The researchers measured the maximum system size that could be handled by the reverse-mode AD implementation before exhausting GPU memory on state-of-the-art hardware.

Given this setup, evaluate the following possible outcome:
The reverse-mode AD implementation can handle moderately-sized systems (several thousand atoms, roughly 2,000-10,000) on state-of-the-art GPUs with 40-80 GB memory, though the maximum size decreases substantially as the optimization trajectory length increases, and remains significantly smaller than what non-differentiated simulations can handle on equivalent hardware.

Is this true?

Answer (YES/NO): NO